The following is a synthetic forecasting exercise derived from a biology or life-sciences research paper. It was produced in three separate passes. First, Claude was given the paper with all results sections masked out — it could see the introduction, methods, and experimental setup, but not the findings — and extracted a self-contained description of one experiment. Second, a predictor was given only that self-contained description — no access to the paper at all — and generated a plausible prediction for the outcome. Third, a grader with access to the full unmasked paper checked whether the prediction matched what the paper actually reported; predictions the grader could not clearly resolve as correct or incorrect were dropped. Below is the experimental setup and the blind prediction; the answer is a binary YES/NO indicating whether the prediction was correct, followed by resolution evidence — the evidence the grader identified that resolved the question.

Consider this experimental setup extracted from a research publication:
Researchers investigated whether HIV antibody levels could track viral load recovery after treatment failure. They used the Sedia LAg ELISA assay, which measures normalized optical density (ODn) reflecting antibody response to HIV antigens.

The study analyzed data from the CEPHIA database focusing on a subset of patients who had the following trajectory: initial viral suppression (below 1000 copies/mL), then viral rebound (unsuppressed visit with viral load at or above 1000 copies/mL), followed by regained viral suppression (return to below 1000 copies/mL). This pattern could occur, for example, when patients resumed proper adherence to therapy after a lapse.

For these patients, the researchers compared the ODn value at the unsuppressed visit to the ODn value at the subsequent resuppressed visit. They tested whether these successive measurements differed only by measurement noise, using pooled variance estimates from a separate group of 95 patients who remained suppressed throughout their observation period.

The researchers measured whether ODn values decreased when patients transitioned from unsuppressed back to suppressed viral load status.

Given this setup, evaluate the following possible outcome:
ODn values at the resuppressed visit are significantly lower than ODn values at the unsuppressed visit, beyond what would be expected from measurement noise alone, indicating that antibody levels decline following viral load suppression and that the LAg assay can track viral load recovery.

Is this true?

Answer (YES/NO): NO